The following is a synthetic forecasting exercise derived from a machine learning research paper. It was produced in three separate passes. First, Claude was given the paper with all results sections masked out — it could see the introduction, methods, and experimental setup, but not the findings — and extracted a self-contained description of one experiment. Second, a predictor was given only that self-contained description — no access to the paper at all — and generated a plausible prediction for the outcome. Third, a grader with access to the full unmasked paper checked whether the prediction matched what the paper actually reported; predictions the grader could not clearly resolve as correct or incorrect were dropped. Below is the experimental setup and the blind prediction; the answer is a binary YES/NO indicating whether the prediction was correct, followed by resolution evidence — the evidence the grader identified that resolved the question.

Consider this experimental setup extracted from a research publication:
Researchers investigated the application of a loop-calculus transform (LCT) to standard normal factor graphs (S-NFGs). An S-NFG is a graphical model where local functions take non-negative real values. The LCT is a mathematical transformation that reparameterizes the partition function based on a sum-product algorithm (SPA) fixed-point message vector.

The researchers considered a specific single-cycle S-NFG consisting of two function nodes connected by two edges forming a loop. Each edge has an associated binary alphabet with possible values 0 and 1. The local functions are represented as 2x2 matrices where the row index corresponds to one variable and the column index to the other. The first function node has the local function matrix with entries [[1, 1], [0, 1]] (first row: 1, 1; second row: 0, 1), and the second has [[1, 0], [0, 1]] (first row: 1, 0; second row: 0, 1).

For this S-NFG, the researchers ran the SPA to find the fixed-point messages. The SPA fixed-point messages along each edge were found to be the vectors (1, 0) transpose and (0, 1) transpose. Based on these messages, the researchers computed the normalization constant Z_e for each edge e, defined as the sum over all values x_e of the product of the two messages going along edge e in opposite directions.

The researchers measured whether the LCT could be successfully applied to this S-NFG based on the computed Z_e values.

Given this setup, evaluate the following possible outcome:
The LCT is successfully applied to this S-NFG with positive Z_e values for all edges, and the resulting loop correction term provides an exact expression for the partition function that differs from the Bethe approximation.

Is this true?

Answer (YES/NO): NO